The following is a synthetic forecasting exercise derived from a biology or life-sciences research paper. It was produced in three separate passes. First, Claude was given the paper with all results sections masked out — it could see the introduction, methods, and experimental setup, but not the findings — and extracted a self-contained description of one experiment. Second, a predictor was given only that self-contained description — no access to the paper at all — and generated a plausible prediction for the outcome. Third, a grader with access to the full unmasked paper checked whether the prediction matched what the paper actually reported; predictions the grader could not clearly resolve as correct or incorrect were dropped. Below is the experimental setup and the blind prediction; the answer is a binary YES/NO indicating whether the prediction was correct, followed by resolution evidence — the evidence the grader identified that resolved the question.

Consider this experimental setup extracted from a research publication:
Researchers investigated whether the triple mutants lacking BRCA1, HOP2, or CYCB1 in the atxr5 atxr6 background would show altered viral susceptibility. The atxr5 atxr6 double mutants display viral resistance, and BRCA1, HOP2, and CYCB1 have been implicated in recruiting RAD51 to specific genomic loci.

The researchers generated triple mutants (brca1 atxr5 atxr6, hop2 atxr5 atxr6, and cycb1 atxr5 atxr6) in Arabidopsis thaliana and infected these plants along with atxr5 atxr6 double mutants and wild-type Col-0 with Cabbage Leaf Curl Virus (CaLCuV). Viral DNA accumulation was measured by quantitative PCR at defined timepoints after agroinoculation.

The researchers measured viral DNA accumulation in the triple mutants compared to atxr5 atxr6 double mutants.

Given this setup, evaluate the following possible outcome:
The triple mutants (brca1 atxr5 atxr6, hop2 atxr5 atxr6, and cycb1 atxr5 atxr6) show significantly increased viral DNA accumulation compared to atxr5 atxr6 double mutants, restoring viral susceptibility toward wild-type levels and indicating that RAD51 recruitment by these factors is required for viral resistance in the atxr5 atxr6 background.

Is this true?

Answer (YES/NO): YES